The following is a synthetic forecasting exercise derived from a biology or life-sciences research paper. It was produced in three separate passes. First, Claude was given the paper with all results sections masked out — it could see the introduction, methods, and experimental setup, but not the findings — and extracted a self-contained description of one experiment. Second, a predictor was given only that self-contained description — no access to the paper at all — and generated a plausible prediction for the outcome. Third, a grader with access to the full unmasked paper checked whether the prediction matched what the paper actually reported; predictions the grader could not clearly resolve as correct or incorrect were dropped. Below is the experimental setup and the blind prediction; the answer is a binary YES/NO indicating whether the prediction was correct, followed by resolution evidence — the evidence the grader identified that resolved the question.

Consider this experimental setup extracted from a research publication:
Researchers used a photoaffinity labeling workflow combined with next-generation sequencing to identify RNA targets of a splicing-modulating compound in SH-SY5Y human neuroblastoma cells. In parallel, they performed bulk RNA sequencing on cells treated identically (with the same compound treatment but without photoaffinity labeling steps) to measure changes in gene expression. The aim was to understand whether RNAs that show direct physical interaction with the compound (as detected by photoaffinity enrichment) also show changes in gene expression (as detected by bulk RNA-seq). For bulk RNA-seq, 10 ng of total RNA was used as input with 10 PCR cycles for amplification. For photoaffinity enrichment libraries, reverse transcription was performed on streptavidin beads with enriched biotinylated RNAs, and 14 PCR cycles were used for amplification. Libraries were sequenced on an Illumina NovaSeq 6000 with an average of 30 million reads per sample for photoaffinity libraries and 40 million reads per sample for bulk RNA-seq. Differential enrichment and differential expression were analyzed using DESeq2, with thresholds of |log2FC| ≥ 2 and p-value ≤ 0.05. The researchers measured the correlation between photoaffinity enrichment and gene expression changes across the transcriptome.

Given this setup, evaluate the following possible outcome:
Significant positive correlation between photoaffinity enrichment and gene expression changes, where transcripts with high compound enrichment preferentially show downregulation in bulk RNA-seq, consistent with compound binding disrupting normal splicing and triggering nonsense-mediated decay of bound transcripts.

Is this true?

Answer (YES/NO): NO